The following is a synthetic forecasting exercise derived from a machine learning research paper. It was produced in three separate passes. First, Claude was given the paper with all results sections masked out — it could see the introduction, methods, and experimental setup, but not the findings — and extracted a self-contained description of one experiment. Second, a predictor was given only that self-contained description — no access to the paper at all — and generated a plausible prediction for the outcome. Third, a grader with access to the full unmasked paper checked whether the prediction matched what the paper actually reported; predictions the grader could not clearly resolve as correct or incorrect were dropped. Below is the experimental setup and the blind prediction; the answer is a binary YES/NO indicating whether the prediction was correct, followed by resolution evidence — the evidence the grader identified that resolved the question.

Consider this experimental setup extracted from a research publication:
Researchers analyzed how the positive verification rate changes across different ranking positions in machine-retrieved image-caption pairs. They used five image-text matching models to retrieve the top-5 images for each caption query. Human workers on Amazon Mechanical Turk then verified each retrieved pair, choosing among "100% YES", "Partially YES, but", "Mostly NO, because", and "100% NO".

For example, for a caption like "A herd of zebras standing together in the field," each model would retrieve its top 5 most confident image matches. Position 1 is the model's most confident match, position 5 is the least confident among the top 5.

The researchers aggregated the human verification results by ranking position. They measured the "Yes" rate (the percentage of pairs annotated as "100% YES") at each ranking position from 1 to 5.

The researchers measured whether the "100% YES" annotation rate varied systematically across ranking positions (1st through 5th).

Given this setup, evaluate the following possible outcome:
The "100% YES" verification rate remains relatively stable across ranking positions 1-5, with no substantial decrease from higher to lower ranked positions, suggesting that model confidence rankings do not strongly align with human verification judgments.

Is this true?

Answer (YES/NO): NO